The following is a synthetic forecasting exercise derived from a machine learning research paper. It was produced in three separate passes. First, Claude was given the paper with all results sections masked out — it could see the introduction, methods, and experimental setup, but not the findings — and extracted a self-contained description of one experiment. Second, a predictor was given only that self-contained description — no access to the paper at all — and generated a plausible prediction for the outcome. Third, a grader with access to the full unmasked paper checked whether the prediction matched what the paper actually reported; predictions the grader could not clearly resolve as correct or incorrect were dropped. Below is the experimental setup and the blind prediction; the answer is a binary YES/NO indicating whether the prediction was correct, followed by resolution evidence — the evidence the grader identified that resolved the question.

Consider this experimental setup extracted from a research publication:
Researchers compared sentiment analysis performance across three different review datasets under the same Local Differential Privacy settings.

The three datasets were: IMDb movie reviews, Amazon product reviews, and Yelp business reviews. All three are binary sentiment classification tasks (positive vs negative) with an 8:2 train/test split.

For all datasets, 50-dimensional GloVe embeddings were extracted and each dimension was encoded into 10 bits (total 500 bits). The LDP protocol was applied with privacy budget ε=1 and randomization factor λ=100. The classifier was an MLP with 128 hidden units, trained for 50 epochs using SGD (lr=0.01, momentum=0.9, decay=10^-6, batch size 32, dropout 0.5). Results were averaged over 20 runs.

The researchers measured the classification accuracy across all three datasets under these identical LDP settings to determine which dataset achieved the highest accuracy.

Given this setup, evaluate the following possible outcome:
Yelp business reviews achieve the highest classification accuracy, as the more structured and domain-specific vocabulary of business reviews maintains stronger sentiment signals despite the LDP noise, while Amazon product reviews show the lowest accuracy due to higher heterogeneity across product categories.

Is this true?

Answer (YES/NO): NO